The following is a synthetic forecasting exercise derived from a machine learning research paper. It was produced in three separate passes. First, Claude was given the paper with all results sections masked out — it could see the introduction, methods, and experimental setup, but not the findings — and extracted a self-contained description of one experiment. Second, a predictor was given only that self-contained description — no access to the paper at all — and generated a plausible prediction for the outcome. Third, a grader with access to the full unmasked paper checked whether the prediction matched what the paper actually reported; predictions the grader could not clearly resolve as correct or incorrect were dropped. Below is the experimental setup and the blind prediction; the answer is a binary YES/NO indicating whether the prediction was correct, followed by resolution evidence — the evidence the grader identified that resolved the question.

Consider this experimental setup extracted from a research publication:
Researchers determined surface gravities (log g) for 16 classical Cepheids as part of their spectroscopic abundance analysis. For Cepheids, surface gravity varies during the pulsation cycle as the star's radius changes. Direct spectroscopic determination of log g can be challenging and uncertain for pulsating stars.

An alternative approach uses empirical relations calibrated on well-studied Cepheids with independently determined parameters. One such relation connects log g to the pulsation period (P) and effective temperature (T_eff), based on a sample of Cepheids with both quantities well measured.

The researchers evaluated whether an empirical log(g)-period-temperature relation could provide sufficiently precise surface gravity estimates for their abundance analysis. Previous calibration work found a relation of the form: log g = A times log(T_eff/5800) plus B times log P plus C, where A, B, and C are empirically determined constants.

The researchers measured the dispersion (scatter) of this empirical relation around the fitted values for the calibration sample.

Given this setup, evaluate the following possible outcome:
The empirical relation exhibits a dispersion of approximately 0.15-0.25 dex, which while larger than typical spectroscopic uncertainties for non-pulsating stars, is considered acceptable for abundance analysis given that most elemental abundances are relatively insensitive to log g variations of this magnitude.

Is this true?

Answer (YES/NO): NO